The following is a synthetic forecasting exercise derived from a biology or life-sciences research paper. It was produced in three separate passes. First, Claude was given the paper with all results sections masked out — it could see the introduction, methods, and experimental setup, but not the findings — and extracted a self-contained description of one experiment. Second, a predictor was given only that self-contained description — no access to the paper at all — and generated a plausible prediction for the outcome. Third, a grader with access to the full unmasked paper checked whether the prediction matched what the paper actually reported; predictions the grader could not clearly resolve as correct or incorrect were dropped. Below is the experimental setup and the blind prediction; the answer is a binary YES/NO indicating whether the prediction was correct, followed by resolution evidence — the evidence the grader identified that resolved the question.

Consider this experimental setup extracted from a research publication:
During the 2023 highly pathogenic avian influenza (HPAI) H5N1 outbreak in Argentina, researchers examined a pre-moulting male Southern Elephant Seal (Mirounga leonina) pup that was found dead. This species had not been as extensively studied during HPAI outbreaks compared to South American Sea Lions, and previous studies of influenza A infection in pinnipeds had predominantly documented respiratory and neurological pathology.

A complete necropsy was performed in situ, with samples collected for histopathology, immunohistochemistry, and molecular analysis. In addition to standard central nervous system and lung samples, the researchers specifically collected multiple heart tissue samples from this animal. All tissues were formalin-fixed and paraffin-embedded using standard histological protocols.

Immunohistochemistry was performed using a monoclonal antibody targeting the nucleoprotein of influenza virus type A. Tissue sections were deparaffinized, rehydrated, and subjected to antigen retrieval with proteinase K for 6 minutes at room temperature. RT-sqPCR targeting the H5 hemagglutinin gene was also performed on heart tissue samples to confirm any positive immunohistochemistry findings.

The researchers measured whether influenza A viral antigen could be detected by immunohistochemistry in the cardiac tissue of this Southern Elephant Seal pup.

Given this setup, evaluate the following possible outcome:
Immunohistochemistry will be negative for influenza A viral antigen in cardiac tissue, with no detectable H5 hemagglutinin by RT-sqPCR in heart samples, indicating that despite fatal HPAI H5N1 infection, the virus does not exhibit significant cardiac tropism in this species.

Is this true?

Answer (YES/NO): NO